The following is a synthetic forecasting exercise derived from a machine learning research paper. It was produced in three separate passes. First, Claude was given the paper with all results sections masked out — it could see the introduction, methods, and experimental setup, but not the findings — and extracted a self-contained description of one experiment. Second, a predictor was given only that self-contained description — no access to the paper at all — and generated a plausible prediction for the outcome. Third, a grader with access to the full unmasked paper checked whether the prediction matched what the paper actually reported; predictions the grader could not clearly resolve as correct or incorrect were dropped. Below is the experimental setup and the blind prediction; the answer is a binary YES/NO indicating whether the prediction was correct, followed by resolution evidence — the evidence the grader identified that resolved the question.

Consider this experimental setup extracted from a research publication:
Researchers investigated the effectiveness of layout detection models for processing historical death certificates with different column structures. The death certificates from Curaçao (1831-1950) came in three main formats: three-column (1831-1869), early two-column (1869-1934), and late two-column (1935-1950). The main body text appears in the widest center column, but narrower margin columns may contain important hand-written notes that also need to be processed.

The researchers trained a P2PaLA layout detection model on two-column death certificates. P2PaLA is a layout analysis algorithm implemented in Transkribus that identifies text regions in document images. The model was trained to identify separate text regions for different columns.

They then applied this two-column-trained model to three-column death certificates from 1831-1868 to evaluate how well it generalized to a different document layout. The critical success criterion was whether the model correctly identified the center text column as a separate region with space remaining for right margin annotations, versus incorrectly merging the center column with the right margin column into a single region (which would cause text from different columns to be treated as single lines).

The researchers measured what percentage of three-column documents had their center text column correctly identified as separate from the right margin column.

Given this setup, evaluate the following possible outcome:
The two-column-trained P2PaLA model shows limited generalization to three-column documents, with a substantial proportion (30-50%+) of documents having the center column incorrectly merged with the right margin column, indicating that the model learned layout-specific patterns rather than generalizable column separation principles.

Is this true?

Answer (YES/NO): NO